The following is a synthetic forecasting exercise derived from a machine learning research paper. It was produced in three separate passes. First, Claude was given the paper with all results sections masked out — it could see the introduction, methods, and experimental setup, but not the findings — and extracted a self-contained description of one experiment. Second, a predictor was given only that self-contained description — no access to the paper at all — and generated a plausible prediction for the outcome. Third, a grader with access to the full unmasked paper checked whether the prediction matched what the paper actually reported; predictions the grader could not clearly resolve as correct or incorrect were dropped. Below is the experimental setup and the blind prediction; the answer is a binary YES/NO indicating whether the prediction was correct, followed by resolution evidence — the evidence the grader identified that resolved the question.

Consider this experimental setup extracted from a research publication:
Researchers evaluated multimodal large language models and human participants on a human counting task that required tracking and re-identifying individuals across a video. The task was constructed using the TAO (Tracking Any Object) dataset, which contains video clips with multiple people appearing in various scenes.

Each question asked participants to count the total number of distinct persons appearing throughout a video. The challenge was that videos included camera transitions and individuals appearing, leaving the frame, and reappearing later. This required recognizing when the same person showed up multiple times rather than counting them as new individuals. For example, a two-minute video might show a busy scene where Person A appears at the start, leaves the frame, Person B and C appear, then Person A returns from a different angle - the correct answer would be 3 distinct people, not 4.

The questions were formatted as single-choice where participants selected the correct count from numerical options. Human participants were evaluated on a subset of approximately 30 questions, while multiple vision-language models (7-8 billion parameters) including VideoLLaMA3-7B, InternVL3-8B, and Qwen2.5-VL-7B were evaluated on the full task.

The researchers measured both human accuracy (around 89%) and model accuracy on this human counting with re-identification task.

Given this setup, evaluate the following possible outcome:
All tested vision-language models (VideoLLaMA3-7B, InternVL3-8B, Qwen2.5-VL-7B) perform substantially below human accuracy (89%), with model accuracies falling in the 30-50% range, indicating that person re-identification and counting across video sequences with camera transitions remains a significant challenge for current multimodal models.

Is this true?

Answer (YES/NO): NO